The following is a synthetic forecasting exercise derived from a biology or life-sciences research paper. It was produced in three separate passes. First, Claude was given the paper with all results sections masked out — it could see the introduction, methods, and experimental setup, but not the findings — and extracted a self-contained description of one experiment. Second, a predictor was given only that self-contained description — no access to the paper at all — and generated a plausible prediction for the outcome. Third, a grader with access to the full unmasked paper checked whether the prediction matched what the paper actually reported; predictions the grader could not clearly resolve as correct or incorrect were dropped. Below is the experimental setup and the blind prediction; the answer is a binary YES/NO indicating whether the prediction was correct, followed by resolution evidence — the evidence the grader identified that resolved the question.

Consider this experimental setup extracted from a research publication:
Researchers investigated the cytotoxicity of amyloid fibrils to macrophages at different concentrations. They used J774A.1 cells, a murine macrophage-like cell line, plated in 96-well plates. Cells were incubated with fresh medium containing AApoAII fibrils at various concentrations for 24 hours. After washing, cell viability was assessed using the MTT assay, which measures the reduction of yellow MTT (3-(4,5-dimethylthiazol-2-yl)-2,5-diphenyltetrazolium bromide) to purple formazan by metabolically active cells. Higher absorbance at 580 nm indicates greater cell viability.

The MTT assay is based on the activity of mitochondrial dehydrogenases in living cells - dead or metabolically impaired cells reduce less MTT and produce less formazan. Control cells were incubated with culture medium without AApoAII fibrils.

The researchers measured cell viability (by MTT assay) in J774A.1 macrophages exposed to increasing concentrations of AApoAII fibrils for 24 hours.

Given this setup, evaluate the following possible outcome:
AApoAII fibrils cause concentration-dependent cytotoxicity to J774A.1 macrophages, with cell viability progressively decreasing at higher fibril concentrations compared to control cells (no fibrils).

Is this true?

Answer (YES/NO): YES